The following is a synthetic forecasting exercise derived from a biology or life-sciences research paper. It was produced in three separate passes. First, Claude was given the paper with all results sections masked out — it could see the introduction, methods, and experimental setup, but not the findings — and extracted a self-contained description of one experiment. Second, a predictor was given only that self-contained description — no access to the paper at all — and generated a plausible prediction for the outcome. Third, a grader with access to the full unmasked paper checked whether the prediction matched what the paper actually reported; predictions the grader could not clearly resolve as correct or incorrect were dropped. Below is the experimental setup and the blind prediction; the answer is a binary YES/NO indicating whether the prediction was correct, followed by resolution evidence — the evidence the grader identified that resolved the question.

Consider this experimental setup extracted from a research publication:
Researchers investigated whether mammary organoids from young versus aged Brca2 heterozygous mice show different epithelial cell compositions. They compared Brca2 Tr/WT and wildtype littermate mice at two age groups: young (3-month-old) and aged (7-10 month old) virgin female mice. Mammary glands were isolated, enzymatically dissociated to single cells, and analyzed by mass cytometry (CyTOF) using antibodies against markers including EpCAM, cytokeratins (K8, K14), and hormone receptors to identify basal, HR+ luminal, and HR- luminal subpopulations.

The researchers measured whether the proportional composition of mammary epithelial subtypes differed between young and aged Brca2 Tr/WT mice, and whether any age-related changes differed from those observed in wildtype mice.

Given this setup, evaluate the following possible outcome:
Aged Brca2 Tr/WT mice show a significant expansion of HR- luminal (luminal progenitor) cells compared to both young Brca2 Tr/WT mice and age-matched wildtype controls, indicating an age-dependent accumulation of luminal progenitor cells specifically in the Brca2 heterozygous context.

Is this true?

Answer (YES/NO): NO